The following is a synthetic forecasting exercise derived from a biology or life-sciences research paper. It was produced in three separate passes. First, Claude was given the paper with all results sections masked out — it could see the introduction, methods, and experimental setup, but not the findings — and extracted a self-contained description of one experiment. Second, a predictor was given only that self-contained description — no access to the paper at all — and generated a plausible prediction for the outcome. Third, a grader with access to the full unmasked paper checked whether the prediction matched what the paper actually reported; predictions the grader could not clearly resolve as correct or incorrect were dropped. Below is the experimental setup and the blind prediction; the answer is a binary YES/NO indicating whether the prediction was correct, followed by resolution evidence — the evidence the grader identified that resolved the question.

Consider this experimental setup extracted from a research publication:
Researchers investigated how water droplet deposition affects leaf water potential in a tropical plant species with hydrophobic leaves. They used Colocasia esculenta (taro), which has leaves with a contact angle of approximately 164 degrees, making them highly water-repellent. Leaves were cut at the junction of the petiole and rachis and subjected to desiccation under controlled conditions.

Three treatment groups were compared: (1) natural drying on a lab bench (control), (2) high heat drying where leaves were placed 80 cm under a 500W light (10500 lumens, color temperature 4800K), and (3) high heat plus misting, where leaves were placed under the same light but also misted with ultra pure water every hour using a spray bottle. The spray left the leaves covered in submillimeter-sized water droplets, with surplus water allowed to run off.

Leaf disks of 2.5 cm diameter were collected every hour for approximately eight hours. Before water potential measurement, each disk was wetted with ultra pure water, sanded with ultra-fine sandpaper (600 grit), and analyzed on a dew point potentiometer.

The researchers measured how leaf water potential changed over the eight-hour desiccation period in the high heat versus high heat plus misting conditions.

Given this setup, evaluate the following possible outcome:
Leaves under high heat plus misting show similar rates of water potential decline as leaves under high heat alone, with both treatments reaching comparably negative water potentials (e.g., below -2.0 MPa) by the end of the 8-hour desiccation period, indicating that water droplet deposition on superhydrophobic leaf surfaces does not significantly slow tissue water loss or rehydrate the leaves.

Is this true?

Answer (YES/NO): NO